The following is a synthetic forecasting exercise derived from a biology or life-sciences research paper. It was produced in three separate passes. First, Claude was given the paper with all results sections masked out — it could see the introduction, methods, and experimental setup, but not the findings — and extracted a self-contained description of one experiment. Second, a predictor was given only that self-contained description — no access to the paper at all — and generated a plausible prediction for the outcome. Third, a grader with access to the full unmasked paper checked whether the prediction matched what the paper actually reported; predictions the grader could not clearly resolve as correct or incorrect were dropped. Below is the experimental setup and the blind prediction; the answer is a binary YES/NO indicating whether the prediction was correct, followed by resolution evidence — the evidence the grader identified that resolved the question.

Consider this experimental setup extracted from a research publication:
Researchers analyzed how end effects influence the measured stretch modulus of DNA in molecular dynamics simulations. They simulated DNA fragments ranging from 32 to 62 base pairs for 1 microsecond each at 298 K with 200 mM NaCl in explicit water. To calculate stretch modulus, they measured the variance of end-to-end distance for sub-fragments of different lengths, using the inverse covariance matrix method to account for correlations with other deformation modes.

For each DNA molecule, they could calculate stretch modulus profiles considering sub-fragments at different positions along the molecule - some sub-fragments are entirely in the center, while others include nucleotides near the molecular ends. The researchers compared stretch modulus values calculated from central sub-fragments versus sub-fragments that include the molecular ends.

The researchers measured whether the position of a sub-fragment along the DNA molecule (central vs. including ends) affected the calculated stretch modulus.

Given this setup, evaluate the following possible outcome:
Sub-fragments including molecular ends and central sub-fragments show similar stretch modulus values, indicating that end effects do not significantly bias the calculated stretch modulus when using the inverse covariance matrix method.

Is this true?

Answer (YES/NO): NO